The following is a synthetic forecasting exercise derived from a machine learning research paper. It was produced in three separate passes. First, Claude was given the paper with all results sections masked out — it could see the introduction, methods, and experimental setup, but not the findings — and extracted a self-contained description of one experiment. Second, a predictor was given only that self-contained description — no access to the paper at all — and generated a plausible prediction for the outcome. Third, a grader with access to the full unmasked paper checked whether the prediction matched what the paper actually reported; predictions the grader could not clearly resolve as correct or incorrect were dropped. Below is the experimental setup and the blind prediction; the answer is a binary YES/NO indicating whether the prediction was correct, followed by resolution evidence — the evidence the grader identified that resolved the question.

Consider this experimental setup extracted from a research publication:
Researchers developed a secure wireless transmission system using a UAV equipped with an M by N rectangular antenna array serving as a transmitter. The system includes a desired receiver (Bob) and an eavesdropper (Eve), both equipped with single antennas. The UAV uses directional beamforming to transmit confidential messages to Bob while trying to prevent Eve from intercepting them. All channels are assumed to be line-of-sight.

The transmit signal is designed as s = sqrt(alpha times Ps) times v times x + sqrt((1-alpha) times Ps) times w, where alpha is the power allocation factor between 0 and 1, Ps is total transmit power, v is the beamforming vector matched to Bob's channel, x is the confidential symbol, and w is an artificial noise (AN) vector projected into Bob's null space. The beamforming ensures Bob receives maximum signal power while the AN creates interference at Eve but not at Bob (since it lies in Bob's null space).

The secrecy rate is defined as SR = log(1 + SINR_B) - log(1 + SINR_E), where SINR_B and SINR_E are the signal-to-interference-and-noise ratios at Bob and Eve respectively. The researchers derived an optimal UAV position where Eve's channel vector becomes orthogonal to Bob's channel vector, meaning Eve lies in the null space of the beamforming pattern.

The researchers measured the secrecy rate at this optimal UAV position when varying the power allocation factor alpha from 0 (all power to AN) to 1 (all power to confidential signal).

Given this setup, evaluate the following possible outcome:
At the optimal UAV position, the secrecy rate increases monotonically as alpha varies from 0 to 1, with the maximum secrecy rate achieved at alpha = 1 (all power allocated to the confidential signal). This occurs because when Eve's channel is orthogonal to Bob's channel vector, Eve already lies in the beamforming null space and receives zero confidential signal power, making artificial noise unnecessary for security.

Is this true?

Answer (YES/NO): NO